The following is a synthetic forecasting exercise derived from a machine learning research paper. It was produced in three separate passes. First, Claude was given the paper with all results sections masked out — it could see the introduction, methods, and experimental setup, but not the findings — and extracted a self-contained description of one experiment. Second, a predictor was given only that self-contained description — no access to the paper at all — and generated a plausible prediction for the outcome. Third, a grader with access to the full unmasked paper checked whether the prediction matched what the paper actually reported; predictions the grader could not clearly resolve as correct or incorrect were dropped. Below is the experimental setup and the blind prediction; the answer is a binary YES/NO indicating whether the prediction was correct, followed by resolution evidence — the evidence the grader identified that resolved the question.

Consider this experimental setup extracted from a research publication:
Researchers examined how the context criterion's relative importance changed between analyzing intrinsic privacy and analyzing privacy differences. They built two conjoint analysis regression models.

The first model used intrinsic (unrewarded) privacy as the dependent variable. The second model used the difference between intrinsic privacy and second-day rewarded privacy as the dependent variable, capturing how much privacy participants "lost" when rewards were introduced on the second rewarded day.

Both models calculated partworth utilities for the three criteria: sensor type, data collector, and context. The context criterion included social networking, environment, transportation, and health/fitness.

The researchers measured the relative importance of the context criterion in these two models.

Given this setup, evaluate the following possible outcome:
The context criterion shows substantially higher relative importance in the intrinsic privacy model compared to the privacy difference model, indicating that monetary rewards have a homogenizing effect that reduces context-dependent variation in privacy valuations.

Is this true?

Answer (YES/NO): NO